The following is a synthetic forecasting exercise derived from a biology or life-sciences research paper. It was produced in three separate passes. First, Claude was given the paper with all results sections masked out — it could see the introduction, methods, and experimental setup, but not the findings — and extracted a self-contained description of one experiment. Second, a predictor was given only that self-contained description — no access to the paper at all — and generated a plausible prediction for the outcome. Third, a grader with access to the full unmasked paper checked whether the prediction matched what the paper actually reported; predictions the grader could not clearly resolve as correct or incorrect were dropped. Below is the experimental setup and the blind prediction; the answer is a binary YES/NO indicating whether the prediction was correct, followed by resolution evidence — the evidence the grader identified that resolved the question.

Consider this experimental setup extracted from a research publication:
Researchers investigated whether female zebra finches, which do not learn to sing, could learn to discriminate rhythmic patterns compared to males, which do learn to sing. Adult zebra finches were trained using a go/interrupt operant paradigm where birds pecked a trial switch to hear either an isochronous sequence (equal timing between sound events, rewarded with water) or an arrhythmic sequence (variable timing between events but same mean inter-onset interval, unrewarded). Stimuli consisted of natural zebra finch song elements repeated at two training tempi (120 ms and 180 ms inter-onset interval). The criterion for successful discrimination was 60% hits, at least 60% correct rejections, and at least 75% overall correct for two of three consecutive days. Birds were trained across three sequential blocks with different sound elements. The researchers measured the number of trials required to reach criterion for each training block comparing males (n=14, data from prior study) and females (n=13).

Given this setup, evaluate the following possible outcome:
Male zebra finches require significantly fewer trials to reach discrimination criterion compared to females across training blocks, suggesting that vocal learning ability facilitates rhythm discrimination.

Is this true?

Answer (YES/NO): NO